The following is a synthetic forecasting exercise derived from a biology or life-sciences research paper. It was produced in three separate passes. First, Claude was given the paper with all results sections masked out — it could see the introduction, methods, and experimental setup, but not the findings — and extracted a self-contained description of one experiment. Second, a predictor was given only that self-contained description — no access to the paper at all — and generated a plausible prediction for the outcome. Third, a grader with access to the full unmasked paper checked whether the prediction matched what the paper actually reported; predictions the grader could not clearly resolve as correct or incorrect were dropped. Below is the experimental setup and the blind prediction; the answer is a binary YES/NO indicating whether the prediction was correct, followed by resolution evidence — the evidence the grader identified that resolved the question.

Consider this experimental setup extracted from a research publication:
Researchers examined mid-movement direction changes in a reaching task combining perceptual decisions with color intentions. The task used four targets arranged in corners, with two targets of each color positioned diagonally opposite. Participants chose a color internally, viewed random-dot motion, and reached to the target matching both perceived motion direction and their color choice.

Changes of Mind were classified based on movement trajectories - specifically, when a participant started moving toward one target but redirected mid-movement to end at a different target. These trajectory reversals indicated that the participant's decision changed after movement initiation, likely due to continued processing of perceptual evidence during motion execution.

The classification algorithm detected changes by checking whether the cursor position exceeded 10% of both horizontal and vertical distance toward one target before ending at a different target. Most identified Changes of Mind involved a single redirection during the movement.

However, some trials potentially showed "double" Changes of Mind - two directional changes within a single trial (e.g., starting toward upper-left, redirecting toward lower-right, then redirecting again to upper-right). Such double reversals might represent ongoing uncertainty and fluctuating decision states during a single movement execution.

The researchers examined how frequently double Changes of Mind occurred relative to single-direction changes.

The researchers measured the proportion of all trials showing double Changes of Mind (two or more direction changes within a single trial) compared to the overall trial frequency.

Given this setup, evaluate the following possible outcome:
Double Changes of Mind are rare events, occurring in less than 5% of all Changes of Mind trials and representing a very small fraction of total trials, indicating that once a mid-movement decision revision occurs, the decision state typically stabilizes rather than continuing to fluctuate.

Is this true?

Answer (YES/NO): NO